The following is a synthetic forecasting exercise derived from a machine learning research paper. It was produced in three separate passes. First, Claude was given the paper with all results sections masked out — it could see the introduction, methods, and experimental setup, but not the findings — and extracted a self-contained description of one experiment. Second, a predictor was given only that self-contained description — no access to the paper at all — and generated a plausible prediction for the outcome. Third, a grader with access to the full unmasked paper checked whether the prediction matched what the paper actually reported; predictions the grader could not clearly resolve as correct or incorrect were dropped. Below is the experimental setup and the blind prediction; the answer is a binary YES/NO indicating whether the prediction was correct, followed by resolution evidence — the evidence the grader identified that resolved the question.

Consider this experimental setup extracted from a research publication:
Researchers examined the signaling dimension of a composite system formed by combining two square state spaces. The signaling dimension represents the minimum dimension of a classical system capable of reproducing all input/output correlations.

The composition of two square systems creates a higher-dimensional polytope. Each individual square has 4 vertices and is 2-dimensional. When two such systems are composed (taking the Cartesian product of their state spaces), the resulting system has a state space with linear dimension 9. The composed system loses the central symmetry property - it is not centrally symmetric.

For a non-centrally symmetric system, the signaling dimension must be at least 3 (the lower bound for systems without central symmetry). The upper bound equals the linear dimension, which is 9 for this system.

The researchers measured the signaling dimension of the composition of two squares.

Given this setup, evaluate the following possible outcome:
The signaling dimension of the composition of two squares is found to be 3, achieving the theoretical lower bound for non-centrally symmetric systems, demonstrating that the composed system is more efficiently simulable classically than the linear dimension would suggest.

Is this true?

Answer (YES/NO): NO